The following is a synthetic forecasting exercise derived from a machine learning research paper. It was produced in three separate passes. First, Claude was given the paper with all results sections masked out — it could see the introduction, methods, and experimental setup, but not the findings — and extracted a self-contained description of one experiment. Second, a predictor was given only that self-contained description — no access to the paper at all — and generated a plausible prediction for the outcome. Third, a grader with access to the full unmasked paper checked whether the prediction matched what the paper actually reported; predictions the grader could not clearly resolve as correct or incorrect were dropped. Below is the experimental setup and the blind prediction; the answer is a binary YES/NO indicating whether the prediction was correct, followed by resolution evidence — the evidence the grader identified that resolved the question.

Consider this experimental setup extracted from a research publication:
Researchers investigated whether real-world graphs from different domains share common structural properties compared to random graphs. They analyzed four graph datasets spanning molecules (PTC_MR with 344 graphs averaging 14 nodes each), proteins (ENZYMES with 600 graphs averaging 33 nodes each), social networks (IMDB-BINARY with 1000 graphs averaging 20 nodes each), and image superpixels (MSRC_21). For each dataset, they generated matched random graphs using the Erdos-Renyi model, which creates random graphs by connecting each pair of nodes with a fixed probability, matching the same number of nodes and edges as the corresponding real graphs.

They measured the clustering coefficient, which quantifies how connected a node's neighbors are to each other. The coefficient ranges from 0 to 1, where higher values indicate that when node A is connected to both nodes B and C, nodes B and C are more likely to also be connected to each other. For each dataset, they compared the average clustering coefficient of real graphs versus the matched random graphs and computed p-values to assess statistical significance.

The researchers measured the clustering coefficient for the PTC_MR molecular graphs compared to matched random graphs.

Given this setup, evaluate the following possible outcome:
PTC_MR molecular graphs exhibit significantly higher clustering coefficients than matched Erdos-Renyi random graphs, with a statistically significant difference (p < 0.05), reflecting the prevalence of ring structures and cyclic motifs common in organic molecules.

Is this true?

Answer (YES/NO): NO